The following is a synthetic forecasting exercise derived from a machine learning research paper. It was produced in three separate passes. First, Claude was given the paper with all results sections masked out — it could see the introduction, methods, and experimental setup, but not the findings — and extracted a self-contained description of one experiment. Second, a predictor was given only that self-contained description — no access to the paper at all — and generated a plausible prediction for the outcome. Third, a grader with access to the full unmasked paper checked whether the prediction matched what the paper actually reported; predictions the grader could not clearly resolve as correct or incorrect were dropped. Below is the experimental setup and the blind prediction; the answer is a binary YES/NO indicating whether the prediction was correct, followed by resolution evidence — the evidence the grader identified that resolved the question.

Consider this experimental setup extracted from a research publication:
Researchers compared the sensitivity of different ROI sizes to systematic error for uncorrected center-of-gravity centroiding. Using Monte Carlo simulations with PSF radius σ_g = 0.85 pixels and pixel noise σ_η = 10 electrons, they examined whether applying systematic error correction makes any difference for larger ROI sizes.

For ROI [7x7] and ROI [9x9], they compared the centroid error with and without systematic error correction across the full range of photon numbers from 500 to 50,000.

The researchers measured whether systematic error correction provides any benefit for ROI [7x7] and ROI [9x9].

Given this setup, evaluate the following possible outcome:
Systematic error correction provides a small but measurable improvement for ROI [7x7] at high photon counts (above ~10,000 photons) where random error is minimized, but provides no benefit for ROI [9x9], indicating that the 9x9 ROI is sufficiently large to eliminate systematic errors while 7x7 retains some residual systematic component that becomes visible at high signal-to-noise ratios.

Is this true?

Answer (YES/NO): NO